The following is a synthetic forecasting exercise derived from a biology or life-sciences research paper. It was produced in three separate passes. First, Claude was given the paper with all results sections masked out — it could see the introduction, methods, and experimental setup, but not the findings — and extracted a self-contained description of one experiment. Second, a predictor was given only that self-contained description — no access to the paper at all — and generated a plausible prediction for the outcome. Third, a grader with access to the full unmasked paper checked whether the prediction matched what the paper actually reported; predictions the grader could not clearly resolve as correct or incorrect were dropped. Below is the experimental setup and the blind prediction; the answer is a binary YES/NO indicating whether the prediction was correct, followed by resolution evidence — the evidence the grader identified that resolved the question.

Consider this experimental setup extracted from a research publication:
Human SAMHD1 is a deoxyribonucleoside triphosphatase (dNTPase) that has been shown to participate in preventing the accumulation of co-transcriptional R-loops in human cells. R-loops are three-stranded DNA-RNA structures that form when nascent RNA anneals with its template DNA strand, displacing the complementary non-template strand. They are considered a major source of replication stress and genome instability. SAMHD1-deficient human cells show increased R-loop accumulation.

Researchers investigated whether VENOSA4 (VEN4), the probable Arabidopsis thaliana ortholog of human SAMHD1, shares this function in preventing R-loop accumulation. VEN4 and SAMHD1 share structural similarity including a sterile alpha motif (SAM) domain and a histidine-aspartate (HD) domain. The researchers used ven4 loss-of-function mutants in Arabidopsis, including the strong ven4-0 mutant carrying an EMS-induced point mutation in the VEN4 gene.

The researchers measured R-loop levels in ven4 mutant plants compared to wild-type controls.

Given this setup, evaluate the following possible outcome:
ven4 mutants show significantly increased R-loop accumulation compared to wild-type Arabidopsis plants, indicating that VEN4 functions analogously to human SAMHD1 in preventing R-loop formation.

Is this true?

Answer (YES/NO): NO